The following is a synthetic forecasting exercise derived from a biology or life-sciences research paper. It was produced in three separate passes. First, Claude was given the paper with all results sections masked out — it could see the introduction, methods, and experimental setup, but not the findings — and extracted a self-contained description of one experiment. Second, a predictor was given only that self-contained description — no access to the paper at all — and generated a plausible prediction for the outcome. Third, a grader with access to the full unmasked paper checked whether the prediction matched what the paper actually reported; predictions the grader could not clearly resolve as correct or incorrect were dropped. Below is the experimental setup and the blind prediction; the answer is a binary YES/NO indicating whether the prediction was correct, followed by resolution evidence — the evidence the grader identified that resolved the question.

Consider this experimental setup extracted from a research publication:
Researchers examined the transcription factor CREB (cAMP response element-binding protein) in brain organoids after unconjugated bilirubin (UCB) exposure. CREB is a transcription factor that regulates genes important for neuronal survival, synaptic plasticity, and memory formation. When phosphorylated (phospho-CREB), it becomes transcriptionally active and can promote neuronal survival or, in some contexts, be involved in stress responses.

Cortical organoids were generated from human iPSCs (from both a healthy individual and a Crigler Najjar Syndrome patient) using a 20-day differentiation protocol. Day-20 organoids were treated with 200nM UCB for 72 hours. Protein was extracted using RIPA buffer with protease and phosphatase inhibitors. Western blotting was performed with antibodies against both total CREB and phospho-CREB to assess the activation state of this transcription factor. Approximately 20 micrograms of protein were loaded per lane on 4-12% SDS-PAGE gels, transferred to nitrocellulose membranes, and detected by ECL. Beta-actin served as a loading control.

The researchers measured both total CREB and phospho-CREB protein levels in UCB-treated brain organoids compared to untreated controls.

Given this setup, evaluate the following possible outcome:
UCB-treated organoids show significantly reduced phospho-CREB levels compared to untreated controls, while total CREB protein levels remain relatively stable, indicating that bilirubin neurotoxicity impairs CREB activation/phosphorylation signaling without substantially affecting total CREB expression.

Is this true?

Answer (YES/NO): NO